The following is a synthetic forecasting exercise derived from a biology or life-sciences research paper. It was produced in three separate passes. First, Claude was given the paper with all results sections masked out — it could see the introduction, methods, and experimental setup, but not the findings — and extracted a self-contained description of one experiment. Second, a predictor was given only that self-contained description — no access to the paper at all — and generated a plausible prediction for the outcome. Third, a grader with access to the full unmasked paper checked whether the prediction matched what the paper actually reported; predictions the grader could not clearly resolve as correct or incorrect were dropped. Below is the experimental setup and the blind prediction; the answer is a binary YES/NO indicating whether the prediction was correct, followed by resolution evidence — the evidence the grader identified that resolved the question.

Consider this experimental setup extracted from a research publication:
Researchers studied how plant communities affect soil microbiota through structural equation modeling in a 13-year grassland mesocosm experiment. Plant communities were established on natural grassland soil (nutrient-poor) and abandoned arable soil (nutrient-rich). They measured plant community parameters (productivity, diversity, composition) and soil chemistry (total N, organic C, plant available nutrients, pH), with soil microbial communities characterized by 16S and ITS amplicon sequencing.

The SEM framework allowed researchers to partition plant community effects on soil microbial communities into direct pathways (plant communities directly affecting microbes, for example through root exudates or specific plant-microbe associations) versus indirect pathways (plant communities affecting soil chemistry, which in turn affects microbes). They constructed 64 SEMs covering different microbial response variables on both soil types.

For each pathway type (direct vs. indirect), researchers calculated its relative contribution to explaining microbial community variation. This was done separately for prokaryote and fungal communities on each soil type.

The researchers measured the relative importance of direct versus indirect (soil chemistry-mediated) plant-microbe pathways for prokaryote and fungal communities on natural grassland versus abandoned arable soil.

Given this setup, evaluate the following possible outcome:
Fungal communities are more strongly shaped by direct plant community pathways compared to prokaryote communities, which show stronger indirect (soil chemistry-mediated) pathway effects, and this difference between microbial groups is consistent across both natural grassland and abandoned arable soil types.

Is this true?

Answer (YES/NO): NO